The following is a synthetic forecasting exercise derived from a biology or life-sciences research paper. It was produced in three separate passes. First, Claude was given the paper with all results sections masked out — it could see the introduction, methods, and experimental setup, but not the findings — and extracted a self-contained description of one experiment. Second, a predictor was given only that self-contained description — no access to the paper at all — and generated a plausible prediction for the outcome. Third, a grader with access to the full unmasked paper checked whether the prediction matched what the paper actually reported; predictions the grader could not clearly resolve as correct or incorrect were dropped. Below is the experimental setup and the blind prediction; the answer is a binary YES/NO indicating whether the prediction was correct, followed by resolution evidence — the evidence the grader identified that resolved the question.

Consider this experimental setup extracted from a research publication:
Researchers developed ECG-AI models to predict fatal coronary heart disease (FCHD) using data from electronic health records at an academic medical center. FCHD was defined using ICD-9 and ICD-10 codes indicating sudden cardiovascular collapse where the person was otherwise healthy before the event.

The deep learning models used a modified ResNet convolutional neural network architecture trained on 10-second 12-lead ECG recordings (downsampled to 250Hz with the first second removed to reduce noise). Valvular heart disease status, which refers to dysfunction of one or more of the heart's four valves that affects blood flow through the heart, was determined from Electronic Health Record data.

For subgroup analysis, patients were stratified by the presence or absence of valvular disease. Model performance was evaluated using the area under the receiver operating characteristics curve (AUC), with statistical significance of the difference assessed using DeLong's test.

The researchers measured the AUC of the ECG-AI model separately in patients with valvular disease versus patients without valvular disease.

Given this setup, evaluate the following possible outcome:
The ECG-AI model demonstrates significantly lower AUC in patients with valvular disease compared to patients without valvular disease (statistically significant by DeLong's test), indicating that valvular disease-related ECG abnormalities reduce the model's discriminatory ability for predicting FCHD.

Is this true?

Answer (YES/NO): NO